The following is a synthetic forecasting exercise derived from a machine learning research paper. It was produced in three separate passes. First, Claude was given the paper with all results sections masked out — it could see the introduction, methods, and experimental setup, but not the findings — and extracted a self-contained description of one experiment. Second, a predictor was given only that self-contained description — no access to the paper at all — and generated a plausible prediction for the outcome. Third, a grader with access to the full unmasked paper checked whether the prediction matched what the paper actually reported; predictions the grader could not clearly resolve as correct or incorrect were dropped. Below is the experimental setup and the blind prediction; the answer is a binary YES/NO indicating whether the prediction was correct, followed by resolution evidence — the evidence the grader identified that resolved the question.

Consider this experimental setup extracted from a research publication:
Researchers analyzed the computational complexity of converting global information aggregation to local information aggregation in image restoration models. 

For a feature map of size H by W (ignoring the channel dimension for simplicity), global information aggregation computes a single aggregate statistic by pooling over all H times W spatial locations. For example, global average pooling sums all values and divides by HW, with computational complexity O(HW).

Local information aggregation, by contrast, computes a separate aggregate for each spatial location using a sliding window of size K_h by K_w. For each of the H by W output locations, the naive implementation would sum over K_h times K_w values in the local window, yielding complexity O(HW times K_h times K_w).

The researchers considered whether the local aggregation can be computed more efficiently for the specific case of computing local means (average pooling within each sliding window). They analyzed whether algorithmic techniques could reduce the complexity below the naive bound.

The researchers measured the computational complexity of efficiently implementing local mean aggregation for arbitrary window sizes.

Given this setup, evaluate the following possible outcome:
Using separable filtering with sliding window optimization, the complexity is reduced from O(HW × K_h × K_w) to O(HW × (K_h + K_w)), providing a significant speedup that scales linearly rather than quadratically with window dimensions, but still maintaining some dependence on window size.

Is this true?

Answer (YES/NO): NO